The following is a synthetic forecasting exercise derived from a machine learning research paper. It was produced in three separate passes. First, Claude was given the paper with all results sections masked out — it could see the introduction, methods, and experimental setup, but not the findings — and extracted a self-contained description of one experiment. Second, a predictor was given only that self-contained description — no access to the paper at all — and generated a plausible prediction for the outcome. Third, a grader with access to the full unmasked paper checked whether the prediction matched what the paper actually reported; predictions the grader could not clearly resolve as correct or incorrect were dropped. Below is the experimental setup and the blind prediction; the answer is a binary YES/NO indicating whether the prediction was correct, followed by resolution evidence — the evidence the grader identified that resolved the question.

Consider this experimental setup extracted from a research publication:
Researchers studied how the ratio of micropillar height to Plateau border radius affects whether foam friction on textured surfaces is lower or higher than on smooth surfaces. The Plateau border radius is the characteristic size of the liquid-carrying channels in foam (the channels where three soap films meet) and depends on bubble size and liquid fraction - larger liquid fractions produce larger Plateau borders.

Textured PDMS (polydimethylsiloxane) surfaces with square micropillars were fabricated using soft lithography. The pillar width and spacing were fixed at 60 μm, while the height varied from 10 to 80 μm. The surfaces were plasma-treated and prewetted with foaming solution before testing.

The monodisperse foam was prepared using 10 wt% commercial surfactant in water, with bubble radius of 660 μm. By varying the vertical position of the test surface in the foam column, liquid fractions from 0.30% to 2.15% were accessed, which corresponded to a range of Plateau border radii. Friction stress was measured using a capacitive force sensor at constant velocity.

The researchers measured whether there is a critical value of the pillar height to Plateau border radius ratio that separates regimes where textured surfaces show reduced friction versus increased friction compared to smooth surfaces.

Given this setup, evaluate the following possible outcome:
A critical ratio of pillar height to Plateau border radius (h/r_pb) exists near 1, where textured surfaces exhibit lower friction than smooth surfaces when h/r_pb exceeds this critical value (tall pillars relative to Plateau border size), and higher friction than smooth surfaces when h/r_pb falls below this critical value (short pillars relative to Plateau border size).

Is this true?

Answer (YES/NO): NO